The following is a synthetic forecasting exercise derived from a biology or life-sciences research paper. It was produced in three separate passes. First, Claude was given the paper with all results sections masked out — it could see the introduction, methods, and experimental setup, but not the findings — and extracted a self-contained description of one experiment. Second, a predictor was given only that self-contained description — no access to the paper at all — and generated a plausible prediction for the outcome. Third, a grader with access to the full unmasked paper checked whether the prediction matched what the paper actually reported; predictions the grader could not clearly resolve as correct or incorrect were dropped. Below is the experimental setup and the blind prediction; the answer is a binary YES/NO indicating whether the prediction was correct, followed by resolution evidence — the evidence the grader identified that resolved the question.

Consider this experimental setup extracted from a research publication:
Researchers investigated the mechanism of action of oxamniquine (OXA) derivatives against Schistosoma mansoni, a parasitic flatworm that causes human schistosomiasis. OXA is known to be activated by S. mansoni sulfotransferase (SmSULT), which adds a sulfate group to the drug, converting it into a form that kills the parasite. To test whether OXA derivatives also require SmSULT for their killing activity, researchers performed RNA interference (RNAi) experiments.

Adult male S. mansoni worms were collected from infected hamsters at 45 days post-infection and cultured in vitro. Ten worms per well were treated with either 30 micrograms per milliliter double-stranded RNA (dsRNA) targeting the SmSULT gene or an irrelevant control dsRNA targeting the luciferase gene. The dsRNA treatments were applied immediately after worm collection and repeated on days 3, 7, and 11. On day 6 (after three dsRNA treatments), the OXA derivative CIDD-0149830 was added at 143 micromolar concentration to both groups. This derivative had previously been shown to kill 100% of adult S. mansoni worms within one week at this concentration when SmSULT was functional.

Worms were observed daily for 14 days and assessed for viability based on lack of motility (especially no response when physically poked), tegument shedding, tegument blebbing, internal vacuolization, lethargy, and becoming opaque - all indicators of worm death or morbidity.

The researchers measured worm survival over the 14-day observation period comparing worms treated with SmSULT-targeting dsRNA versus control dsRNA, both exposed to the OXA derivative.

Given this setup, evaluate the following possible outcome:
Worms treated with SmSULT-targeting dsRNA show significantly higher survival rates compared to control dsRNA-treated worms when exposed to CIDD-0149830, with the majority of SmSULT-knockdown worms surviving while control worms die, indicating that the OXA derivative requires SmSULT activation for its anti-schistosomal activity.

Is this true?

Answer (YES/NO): YES